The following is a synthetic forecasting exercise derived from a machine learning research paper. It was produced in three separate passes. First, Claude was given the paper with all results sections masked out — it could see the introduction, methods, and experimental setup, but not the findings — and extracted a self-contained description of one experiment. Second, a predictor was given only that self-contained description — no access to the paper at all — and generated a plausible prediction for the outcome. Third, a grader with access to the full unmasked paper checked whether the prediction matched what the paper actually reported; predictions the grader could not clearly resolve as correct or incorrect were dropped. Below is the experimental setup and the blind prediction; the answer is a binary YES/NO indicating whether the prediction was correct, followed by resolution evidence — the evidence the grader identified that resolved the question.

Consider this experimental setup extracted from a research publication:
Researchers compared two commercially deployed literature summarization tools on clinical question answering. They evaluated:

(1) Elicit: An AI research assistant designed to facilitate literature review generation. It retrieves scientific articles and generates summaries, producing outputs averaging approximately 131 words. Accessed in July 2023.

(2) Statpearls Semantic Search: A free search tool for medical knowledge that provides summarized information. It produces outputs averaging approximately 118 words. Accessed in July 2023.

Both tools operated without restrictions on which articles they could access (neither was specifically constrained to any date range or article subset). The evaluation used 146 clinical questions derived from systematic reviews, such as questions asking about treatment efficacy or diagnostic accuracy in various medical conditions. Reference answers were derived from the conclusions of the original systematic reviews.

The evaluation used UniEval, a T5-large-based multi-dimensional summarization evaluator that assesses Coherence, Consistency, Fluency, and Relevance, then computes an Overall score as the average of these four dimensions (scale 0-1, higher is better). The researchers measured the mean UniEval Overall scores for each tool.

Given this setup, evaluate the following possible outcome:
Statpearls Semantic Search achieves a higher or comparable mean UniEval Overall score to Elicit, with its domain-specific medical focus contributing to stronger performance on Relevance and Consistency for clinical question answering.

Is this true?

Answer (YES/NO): NO